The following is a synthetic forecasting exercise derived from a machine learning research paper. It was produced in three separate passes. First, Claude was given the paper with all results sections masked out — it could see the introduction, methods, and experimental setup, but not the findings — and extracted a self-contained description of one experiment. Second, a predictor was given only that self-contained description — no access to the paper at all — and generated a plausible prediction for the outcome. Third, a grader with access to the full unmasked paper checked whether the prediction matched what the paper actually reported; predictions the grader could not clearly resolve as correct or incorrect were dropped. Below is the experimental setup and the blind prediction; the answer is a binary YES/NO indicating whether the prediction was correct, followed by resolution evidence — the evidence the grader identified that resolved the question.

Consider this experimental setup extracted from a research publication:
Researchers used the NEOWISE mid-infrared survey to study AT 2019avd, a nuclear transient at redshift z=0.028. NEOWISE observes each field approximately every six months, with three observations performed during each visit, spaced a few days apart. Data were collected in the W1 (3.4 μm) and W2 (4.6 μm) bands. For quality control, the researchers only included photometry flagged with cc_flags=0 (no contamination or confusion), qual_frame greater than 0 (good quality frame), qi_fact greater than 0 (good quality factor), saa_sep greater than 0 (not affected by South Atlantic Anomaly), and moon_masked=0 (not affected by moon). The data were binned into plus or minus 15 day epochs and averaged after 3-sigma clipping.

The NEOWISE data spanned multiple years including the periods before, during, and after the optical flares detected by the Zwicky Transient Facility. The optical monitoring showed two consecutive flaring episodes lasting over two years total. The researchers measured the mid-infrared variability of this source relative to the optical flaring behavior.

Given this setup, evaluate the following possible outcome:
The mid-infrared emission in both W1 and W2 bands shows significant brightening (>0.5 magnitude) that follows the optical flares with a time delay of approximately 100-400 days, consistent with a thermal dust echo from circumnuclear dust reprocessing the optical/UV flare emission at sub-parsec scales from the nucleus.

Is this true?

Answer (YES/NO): NO